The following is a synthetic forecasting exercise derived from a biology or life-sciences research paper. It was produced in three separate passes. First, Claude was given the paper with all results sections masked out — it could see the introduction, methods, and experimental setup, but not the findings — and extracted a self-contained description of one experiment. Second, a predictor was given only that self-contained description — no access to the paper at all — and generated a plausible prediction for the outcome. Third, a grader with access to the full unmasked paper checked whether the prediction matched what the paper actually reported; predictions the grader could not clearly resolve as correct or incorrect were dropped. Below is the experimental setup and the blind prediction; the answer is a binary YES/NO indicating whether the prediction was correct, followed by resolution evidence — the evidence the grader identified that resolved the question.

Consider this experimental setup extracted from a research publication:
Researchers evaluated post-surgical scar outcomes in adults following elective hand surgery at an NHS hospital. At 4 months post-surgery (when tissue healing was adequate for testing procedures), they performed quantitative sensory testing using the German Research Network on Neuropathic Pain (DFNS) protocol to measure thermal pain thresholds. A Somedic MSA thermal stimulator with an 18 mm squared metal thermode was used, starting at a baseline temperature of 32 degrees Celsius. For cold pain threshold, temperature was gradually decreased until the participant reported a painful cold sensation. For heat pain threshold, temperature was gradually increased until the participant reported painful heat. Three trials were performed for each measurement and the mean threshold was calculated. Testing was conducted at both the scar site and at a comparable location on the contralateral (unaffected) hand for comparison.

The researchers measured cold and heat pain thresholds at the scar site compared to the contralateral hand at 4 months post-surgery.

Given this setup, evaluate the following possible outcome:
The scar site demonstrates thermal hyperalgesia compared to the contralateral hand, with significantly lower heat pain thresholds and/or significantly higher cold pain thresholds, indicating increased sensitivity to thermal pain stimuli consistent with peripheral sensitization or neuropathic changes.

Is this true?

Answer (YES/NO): YES